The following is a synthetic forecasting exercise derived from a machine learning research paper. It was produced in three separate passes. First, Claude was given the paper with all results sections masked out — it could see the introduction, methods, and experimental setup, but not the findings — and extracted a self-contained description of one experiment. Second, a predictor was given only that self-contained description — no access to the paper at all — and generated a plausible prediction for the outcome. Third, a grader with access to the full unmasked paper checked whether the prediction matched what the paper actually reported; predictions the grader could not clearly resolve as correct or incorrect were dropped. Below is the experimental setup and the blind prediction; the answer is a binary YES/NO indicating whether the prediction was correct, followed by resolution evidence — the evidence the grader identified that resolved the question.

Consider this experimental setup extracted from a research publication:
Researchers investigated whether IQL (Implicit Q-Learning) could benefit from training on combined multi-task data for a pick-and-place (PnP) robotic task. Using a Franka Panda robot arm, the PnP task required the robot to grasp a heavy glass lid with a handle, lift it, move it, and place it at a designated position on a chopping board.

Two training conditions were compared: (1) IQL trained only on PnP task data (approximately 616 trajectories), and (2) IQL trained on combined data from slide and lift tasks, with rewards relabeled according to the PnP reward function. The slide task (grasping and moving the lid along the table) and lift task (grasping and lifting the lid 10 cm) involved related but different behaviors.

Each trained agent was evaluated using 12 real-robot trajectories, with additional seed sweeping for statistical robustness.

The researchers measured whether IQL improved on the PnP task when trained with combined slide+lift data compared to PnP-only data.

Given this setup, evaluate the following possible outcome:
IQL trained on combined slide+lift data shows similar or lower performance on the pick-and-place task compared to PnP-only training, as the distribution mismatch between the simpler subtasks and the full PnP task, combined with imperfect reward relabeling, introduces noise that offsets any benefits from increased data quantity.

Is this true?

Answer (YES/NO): NO